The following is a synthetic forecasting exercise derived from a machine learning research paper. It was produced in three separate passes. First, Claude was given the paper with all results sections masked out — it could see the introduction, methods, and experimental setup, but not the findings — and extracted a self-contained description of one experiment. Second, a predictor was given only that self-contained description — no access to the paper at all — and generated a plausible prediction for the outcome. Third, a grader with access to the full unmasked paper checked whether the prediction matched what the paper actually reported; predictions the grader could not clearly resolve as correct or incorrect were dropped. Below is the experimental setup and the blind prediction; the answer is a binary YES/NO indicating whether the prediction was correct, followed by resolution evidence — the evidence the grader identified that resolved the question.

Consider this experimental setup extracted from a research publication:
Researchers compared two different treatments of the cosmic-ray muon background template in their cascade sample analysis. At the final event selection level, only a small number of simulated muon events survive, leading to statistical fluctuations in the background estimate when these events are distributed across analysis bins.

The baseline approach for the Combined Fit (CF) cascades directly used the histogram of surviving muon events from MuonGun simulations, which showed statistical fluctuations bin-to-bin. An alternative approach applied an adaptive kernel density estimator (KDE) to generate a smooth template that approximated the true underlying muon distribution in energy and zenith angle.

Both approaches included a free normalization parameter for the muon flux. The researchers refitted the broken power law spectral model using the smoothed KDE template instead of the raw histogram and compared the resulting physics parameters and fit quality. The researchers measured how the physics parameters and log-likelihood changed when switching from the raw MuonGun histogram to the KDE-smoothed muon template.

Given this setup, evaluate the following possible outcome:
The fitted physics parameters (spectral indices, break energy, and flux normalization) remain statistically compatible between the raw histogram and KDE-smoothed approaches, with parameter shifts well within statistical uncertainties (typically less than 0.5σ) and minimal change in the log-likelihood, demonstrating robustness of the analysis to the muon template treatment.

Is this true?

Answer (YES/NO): NO